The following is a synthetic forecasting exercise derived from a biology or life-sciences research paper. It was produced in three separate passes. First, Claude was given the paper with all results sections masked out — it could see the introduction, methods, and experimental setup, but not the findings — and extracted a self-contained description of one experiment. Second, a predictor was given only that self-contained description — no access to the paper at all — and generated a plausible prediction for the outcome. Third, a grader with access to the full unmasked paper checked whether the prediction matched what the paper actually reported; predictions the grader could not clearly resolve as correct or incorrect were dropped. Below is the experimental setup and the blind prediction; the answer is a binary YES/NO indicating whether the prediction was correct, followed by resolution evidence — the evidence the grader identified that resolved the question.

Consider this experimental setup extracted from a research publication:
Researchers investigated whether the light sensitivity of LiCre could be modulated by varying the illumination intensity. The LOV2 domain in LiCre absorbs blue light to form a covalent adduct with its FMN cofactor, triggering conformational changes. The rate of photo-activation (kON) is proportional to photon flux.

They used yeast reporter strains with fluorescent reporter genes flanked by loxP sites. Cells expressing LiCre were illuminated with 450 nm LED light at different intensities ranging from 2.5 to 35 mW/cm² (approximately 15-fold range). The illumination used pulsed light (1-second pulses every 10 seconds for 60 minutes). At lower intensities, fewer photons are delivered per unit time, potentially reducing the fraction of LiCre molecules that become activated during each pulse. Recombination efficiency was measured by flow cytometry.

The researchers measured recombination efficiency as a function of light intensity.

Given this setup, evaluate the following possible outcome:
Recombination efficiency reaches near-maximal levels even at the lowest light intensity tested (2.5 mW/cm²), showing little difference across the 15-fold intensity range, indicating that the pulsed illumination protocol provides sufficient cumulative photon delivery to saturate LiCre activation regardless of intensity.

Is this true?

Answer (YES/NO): NO